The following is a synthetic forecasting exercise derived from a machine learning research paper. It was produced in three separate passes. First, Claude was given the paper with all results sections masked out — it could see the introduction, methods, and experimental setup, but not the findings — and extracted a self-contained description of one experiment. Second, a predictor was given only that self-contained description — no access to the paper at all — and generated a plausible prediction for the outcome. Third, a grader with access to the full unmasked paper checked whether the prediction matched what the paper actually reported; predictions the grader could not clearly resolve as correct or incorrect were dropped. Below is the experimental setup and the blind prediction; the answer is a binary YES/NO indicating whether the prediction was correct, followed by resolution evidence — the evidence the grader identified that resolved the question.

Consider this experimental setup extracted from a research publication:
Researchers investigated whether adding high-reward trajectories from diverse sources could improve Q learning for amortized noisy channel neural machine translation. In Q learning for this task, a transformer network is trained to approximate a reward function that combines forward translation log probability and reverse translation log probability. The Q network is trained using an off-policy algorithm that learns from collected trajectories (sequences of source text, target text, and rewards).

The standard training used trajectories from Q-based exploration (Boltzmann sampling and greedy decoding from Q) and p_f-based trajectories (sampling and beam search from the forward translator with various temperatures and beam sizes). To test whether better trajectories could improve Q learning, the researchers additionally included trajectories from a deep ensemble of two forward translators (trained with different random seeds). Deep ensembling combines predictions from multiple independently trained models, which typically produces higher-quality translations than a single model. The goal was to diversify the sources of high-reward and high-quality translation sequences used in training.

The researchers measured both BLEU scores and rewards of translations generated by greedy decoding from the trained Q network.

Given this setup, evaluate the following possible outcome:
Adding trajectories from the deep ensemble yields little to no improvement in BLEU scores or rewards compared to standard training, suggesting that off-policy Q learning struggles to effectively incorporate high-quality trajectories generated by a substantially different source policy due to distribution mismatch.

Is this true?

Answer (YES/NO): YES